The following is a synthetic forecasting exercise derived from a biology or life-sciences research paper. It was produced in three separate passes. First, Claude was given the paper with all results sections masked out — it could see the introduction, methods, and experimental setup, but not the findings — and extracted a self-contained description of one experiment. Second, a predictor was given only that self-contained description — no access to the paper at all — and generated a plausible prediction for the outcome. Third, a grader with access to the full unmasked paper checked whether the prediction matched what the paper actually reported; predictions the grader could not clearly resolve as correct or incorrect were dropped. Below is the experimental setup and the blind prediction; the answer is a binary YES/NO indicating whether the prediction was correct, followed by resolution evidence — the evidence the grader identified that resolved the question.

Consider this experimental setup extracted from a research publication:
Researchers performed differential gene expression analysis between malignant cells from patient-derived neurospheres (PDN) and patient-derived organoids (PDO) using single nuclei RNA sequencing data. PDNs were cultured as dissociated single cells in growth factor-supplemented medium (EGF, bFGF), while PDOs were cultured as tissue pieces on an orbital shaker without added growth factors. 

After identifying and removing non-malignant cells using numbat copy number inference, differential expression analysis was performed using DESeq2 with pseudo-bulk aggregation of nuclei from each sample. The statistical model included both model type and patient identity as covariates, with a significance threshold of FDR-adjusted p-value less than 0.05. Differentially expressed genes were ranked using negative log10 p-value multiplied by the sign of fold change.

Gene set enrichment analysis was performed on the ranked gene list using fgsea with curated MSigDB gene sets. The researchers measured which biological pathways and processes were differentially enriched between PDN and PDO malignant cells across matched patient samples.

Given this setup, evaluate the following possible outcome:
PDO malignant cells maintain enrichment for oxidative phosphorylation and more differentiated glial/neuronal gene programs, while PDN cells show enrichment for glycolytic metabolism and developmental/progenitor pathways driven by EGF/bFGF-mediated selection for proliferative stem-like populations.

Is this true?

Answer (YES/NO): NO